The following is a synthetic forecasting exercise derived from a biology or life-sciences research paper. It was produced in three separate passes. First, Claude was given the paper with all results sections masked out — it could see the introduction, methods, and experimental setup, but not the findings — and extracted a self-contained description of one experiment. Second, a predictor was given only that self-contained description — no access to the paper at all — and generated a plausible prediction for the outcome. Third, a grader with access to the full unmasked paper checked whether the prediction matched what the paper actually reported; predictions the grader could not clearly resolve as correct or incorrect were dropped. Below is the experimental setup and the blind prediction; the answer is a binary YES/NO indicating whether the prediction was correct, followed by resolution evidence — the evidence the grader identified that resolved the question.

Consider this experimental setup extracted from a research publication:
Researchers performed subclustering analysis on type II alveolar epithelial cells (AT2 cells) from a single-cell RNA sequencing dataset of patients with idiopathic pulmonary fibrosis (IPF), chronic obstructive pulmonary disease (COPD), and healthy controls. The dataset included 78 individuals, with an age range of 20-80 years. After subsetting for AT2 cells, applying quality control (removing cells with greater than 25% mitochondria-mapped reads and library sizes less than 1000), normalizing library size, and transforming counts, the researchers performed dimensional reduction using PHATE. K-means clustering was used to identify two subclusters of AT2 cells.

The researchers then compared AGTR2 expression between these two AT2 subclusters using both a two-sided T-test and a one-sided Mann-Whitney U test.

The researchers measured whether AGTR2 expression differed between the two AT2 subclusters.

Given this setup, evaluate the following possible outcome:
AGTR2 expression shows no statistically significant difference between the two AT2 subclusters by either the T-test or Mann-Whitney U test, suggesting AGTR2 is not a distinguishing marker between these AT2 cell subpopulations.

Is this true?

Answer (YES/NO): NO